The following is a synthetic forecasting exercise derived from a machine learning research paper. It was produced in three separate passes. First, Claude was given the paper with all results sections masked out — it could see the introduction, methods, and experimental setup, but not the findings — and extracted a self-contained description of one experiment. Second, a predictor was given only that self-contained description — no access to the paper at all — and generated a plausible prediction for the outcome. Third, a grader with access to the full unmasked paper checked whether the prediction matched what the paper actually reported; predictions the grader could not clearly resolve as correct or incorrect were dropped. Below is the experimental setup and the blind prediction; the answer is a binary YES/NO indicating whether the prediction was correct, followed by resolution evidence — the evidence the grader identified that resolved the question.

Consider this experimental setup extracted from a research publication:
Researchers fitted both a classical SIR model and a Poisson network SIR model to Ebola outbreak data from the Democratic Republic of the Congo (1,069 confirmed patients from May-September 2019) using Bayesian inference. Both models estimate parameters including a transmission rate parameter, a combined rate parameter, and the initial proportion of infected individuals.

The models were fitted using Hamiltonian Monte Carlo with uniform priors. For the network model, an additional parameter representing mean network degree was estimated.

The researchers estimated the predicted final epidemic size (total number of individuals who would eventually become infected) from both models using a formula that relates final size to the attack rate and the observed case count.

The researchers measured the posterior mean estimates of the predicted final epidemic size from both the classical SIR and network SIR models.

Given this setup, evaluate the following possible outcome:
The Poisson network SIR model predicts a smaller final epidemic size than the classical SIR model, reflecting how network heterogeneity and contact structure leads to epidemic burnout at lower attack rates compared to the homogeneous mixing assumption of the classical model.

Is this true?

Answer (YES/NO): NO